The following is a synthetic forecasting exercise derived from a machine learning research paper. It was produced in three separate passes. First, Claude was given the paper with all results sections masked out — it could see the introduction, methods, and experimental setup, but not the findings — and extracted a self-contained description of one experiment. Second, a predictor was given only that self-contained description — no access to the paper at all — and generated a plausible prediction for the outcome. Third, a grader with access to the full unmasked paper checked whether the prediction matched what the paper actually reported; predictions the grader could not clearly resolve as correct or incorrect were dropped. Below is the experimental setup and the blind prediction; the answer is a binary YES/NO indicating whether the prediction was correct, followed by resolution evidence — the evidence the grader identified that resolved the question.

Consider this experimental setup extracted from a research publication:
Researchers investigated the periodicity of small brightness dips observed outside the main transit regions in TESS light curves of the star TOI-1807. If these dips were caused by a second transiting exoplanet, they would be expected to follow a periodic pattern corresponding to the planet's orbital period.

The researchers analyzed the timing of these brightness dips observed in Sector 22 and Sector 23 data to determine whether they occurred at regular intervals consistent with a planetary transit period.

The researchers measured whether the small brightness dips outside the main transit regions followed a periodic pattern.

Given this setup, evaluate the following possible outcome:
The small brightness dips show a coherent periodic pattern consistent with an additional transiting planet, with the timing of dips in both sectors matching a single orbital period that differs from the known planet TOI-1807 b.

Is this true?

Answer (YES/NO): NO